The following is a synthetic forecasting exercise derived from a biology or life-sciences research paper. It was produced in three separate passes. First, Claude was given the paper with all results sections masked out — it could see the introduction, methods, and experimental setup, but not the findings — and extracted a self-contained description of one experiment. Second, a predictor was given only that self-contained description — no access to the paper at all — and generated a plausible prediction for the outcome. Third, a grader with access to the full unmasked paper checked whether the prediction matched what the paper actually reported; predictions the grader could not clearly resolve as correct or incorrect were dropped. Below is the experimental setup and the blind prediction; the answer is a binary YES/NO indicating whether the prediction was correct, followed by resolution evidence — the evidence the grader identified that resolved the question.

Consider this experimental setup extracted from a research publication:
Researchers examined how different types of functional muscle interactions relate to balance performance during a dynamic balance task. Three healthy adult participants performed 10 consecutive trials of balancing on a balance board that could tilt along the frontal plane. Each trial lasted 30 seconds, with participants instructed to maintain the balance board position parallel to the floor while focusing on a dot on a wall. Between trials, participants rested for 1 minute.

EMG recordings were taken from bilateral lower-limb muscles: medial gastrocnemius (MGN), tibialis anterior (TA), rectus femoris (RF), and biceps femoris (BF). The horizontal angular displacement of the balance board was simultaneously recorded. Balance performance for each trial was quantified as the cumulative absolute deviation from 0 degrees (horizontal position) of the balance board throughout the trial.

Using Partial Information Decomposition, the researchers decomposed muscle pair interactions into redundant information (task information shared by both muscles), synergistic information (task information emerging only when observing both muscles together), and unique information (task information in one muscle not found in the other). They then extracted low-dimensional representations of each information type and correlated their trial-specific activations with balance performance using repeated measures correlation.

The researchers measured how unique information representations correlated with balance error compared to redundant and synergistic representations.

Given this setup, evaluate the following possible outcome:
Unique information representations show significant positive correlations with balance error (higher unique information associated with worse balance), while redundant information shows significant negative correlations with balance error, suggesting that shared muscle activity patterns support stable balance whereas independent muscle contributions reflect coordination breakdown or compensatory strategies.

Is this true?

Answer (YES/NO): NO